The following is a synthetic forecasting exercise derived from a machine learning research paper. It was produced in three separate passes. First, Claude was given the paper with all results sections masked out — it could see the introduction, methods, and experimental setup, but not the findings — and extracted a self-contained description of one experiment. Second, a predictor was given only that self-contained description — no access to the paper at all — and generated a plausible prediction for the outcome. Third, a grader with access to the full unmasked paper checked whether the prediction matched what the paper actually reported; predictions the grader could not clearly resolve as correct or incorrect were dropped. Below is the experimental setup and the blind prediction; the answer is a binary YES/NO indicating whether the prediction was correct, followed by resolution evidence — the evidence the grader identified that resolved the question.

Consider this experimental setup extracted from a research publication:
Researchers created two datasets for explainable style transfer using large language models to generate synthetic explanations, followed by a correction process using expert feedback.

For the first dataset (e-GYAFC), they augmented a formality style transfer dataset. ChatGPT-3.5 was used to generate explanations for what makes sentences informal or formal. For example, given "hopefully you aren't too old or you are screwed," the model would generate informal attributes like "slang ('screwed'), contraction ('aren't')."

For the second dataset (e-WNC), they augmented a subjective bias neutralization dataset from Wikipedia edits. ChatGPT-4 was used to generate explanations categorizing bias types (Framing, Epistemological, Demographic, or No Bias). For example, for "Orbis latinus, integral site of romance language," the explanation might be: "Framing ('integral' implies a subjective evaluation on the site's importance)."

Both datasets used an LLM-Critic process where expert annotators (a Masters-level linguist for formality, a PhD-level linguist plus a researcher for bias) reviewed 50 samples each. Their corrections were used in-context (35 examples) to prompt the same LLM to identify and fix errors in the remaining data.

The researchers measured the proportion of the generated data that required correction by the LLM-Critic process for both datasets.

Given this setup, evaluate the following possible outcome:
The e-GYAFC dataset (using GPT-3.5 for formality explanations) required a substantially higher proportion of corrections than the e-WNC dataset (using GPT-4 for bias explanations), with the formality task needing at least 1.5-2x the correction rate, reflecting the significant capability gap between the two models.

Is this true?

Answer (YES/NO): YES